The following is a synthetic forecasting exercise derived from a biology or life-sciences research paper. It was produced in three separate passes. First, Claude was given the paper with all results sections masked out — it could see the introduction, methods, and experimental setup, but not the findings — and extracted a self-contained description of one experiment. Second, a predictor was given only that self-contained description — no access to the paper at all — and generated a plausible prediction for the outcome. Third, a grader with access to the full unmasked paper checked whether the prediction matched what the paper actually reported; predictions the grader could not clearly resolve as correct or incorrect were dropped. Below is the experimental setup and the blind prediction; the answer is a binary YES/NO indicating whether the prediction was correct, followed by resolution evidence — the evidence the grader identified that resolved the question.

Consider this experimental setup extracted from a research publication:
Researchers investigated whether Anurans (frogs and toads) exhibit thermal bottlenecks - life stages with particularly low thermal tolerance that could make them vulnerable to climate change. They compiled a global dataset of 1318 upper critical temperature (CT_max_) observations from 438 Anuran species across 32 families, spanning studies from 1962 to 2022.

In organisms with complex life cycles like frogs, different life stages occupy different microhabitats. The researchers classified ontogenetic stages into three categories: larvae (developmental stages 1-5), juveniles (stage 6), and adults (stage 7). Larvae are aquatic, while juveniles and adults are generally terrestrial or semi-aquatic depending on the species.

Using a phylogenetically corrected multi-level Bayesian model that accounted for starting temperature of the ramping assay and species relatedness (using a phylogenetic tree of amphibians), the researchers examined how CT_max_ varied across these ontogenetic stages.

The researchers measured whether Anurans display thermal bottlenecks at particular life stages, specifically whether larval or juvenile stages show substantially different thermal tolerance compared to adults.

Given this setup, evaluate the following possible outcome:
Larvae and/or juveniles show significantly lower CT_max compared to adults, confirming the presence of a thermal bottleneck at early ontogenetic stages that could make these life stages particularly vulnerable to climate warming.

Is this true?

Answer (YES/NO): NO